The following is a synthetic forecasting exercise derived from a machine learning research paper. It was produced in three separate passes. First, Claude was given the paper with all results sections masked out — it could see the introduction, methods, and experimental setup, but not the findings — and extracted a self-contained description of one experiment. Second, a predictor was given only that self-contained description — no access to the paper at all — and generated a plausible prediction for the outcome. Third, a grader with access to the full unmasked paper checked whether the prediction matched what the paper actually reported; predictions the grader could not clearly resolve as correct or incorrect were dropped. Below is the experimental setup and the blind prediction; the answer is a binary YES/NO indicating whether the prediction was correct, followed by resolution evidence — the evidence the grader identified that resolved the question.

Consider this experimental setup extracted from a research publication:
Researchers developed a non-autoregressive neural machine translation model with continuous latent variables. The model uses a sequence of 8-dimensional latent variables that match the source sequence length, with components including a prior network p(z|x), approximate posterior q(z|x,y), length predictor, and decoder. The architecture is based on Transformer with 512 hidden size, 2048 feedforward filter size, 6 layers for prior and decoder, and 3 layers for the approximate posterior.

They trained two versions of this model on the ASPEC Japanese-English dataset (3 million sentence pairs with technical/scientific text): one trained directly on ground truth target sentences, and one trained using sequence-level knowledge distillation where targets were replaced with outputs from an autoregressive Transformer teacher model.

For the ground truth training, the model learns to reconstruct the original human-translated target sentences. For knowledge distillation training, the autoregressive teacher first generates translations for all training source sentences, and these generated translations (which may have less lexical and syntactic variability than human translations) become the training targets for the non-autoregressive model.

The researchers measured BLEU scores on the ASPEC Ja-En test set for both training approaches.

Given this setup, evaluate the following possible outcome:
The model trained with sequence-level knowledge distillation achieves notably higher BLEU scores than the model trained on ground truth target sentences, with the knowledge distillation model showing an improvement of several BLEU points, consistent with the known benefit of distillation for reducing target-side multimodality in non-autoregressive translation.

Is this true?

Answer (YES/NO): YES